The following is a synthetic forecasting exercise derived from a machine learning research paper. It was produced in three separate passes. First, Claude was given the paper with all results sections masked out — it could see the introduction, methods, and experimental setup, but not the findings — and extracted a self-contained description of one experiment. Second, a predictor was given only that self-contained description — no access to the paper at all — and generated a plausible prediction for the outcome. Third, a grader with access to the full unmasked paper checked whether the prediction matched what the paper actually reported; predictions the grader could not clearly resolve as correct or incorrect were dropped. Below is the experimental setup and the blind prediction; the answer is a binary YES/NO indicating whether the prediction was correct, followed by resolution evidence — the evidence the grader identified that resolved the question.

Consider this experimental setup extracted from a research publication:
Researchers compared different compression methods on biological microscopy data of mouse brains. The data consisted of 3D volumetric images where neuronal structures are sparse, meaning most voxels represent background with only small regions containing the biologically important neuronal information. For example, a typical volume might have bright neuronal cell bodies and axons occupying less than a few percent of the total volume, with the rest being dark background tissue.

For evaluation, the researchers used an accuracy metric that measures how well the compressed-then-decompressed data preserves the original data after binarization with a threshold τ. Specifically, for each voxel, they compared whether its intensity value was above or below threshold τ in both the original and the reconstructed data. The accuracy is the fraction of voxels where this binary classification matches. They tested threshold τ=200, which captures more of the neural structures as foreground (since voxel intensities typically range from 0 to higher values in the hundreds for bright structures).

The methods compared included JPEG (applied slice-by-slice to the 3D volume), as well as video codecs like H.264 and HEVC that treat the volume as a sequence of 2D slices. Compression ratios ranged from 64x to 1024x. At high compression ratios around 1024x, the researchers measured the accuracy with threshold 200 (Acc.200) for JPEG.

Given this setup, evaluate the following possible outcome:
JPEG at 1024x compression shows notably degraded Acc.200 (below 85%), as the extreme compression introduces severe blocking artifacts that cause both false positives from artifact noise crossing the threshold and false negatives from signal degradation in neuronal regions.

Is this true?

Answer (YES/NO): NO